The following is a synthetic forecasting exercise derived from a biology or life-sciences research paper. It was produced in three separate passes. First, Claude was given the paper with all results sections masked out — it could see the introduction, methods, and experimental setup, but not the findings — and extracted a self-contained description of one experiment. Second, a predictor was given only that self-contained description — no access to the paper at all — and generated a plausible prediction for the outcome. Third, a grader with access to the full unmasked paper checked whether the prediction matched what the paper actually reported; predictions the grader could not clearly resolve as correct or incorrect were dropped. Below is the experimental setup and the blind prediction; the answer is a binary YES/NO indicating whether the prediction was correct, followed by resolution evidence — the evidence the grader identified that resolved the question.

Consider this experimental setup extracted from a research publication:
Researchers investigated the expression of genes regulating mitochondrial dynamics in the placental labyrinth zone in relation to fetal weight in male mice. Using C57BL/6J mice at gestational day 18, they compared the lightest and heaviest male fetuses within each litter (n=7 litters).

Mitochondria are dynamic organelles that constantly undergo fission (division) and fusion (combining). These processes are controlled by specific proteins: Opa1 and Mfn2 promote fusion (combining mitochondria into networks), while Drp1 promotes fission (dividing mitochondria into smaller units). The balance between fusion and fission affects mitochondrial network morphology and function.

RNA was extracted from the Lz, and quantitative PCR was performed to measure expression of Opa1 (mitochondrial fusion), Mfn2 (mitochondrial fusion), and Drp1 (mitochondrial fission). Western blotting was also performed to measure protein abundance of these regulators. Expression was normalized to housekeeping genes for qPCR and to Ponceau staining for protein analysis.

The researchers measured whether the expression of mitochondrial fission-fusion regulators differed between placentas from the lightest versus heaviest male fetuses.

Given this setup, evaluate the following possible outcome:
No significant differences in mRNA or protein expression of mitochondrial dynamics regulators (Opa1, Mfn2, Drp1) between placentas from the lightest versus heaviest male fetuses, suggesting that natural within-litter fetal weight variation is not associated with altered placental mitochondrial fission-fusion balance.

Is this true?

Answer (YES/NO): YES